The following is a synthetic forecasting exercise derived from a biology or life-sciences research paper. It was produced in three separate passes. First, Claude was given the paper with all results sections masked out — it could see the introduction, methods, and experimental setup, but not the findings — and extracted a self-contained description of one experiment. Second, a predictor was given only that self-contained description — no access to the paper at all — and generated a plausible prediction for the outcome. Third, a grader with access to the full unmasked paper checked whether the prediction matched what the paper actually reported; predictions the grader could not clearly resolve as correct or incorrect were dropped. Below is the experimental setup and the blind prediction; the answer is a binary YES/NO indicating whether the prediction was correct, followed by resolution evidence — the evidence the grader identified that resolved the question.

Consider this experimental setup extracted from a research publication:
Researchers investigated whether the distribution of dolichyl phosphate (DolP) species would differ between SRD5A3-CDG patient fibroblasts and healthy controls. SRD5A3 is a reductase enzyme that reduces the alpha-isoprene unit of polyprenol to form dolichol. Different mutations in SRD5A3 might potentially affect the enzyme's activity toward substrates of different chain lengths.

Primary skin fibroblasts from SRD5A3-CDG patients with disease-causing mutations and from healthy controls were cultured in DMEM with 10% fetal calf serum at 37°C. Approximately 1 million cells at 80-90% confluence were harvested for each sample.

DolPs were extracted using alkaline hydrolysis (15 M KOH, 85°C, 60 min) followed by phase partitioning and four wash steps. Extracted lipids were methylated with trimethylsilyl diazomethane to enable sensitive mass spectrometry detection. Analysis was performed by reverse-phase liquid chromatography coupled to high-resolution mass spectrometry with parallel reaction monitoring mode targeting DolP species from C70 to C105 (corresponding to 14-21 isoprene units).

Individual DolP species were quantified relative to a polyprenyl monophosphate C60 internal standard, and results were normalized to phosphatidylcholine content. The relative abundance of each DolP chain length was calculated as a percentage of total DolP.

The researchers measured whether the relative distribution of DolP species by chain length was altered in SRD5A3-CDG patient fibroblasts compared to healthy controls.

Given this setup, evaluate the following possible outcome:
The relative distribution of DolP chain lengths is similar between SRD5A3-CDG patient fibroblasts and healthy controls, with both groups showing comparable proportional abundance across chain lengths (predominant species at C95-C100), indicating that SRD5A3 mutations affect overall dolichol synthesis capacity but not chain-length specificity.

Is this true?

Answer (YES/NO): NO